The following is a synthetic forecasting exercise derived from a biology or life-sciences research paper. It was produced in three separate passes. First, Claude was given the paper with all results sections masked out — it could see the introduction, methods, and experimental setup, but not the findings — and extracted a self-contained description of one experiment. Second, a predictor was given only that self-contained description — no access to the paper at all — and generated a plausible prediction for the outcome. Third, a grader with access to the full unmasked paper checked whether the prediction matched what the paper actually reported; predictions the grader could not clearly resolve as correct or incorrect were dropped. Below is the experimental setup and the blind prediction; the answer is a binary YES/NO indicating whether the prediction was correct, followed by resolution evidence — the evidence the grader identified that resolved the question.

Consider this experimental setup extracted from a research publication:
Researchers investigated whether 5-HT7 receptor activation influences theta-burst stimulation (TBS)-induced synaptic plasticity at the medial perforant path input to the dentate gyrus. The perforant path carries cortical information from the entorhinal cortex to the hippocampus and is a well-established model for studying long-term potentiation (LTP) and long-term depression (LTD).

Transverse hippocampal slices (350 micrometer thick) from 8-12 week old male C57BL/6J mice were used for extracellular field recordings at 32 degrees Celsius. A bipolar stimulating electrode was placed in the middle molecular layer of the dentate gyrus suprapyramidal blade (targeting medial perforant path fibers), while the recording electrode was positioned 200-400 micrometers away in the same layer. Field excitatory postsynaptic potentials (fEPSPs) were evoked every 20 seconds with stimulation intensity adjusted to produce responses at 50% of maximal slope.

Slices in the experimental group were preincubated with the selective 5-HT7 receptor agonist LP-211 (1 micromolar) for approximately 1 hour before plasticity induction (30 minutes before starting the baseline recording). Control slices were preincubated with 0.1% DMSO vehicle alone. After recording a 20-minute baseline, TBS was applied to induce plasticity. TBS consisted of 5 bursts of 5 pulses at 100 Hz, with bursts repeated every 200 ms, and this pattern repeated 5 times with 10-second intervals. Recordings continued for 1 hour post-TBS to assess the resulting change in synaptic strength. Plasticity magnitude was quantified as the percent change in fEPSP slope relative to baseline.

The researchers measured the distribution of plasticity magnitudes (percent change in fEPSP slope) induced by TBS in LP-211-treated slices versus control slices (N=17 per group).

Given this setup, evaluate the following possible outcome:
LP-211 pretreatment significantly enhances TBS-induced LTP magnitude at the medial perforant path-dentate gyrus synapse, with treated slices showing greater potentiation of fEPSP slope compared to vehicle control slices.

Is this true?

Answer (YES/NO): NO